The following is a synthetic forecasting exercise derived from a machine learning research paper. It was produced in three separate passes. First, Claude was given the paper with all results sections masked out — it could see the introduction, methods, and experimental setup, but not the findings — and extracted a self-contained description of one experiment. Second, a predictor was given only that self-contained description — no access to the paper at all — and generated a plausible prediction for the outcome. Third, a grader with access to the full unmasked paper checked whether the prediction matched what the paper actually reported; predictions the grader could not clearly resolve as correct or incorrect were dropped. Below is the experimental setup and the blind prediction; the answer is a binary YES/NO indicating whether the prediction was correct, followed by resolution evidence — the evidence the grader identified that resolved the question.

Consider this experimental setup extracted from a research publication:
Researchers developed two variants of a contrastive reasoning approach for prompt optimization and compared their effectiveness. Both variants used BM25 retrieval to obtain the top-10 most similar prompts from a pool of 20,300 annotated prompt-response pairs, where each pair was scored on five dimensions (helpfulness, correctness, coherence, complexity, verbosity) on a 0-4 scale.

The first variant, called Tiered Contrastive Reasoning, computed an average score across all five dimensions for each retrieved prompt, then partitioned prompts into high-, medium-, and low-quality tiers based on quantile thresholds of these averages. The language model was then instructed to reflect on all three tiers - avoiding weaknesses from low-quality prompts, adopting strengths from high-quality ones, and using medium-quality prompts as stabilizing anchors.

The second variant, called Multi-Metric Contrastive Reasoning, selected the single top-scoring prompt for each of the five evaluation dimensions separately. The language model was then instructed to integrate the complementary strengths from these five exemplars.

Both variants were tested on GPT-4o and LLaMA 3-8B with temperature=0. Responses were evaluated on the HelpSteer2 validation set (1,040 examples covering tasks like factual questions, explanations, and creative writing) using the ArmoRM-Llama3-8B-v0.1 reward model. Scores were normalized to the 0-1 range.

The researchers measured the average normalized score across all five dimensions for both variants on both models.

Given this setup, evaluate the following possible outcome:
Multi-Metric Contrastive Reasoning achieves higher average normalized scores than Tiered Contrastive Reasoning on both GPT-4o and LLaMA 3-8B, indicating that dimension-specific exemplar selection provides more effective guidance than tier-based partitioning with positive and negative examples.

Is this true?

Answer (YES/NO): NO